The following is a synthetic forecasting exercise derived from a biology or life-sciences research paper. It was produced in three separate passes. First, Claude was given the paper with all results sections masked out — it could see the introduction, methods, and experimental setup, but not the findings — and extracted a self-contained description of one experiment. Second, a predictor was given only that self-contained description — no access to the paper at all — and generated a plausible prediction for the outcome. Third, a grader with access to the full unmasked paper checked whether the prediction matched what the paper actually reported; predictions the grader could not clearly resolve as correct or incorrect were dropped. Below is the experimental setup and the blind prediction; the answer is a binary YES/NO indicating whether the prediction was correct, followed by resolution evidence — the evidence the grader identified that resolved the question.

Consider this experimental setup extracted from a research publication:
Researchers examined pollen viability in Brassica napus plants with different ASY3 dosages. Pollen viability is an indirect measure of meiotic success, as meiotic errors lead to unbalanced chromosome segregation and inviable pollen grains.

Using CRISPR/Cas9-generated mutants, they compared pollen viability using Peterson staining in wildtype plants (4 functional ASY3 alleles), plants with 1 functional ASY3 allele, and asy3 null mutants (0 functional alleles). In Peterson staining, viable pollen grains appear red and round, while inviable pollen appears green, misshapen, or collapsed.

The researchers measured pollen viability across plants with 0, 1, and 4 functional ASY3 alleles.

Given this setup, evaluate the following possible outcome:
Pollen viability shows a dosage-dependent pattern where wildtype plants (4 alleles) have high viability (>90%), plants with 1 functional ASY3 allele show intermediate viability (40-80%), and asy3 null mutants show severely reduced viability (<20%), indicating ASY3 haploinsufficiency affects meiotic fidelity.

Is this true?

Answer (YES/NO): NO